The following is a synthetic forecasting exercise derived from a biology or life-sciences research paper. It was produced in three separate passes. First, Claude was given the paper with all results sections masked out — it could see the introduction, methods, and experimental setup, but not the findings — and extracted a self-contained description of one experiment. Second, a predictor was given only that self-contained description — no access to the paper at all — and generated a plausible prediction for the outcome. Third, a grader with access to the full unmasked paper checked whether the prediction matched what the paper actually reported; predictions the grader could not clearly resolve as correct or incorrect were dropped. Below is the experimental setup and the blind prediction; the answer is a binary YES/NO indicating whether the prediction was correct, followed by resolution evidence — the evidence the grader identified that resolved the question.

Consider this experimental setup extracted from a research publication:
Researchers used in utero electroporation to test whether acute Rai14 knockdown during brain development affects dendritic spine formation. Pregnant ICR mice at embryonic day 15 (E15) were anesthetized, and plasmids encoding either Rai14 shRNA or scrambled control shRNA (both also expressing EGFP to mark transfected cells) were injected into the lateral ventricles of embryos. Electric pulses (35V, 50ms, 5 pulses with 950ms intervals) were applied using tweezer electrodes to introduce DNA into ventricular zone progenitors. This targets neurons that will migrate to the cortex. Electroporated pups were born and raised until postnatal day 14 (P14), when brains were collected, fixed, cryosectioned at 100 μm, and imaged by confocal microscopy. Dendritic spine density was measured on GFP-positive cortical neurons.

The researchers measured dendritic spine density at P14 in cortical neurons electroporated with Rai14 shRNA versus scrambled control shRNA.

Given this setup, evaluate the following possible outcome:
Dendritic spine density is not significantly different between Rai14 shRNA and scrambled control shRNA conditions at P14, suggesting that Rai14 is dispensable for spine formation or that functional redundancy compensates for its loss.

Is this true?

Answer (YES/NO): NO